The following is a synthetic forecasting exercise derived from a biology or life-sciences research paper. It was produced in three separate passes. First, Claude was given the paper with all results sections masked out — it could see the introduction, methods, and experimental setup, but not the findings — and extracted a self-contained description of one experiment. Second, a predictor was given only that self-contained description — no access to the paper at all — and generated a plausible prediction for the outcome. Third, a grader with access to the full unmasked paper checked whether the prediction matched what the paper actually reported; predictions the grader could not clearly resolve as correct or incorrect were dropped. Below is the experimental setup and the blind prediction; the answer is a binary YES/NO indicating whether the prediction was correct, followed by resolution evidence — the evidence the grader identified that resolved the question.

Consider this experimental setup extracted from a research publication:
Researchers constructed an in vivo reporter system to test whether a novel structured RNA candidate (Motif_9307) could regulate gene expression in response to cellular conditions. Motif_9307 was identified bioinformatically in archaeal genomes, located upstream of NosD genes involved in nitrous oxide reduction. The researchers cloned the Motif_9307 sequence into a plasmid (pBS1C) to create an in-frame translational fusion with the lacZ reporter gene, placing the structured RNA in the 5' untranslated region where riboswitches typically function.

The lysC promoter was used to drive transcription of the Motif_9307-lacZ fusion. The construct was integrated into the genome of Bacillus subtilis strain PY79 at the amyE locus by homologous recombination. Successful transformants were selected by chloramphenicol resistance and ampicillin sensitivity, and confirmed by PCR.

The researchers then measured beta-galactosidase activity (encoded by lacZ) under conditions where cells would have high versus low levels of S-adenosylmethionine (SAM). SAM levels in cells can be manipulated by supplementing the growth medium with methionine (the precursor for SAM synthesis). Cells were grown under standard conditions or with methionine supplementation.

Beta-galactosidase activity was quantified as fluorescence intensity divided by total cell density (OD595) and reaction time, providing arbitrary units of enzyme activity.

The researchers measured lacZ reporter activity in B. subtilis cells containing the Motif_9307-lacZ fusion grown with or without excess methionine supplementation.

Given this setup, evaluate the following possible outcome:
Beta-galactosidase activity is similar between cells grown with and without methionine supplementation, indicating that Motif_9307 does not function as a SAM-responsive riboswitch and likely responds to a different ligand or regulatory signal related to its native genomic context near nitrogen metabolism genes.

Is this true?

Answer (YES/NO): NO